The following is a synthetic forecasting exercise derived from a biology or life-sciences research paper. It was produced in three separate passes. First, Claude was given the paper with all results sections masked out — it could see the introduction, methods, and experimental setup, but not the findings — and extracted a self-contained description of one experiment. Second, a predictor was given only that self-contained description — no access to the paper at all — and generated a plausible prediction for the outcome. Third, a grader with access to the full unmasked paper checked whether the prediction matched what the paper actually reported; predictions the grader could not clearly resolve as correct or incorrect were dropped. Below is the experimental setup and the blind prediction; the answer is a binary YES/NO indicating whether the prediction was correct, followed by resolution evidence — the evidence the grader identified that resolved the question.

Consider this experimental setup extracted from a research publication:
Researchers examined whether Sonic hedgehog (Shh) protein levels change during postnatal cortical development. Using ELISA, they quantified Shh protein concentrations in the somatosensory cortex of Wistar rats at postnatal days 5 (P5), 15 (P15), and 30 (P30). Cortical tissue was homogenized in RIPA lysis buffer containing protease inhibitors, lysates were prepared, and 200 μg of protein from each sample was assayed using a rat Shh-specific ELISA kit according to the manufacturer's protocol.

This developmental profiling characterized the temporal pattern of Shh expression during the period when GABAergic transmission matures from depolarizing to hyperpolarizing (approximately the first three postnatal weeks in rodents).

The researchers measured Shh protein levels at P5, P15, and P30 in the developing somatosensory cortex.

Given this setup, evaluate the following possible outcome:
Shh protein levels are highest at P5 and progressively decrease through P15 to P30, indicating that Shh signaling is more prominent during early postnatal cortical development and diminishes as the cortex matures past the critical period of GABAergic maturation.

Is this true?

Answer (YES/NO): NO